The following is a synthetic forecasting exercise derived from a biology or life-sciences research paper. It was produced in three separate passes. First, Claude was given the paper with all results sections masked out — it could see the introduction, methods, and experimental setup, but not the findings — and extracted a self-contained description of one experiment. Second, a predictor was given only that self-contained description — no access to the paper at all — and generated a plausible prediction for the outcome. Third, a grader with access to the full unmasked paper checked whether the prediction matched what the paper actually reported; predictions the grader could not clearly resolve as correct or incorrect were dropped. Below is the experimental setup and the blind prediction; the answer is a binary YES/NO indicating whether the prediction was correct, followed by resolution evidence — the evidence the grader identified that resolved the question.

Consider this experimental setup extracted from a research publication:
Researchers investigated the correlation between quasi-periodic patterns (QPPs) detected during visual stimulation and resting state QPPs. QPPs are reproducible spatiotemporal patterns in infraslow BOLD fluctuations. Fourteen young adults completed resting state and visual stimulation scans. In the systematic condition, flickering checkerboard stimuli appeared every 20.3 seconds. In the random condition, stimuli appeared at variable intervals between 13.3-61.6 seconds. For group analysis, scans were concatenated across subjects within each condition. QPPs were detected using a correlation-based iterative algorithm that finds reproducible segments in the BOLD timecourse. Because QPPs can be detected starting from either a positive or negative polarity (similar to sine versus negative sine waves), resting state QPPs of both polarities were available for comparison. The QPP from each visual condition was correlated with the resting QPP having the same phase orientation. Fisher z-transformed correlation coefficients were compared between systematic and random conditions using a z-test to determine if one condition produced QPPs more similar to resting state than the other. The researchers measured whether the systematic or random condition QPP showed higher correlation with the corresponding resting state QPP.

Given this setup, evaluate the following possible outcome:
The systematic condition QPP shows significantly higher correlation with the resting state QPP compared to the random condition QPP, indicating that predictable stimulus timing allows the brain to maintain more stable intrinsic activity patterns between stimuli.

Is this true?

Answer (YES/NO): NO